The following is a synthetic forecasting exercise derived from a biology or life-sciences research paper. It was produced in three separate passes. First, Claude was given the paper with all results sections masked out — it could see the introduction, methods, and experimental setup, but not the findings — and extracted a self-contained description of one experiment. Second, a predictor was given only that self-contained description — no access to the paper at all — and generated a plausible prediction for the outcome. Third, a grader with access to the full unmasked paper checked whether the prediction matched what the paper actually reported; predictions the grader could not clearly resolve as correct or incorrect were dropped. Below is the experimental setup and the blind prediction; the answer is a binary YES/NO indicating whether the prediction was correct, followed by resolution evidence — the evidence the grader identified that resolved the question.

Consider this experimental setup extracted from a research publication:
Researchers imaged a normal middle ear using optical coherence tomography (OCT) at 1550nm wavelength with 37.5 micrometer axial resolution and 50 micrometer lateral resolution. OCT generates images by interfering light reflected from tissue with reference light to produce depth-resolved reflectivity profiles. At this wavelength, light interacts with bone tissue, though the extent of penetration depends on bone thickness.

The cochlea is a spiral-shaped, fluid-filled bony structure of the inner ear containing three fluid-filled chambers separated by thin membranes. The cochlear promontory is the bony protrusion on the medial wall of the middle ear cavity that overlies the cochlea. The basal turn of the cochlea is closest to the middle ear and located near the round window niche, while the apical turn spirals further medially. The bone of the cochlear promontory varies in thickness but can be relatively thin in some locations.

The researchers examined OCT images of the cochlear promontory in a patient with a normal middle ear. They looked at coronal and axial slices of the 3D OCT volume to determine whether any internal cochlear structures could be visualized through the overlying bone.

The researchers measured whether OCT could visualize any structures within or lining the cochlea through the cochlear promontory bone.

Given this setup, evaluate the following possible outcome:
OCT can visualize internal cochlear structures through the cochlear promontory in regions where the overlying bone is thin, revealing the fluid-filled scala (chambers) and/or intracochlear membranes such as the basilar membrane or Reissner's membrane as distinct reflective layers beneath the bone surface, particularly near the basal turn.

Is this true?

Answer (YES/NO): NO